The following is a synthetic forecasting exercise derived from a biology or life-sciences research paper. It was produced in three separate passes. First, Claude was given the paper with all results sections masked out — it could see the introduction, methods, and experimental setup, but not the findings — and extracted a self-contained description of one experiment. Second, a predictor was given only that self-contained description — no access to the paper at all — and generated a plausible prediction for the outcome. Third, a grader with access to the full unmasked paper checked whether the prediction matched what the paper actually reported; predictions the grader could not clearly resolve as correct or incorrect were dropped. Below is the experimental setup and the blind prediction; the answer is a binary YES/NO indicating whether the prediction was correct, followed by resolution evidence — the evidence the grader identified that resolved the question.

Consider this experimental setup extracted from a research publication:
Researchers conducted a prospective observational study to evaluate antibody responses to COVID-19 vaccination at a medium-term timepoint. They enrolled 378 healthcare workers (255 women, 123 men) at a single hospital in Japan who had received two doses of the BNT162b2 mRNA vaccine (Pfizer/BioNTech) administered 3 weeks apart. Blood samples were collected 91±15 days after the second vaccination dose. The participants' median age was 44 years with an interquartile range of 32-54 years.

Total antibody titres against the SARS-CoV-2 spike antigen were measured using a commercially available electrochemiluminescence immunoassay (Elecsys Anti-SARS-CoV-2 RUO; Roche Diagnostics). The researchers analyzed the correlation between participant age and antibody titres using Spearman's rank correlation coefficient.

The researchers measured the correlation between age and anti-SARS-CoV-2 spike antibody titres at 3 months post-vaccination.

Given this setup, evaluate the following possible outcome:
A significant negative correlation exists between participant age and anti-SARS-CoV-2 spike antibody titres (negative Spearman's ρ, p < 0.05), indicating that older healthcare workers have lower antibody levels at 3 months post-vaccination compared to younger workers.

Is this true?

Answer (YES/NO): YES